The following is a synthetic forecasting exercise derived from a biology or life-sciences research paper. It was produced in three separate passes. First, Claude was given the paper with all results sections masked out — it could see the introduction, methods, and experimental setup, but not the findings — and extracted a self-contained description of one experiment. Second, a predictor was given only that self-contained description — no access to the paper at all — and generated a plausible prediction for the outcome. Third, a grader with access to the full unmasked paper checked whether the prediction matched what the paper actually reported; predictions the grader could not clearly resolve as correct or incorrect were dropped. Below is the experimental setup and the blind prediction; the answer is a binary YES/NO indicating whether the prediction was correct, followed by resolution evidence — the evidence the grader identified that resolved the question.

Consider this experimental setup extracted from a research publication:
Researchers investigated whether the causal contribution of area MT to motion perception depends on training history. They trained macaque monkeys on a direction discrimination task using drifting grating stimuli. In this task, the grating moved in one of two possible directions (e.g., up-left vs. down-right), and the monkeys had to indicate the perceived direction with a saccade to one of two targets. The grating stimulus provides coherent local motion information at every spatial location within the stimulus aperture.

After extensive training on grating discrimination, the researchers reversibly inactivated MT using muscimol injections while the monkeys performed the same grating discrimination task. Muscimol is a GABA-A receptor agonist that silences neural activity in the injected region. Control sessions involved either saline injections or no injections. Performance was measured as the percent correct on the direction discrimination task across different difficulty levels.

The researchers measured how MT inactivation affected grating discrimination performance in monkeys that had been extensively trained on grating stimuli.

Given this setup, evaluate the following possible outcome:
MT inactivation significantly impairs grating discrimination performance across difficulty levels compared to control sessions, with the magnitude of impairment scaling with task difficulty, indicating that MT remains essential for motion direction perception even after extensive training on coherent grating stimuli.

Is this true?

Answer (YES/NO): NO